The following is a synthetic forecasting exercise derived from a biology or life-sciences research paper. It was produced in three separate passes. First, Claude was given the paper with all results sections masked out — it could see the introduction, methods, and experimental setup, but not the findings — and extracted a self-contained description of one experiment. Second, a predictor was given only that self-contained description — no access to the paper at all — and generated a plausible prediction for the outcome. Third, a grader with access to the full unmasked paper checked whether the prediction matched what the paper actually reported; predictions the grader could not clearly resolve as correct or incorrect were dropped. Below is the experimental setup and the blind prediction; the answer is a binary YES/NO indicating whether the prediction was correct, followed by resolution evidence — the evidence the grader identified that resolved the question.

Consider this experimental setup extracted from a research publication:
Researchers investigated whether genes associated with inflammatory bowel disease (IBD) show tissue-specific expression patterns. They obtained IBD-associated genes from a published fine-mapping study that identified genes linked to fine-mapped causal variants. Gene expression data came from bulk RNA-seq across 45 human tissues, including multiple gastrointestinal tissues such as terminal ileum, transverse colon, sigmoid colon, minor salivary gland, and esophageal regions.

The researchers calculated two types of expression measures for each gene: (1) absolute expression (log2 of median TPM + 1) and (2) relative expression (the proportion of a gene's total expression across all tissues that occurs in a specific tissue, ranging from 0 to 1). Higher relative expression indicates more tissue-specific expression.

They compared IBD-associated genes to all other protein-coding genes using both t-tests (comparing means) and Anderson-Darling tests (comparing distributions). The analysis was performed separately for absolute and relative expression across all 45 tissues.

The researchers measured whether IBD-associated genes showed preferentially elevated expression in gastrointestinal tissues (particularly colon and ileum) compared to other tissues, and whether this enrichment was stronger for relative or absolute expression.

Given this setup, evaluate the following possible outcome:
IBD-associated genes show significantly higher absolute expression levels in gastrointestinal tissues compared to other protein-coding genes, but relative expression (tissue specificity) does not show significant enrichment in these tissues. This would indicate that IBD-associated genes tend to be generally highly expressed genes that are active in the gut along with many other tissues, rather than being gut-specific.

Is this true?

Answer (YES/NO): NO